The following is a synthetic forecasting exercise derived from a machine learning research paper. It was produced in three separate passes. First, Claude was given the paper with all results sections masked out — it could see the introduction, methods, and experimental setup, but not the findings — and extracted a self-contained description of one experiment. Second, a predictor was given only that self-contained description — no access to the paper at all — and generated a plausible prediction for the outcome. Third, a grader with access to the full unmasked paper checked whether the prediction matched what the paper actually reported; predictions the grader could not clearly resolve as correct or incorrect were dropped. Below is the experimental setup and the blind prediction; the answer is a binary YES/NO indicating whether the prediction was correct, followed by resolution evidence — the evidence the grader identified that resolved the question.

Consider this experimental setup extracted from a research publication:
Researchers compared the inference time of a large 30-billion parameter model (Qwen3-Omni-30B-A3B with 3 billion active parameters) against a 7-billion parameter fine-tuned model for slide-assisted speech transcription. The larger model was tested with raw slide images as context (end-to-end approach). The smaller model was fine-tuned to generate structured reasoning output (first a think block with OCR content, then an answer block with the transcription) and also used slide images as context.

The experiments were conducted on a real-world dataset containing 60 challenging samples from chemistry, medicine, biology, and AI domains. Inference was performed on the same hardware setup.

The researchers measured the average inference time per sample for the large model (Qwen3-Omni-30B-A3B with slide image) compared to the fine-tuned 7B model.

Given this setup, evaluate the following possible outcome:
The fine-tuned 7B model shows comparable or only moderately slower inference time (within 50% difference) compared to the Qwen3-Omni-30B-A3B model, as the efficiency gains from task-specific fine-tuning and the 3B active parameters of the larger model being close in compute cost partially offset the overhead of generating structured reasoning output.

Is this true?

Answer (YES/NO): NO